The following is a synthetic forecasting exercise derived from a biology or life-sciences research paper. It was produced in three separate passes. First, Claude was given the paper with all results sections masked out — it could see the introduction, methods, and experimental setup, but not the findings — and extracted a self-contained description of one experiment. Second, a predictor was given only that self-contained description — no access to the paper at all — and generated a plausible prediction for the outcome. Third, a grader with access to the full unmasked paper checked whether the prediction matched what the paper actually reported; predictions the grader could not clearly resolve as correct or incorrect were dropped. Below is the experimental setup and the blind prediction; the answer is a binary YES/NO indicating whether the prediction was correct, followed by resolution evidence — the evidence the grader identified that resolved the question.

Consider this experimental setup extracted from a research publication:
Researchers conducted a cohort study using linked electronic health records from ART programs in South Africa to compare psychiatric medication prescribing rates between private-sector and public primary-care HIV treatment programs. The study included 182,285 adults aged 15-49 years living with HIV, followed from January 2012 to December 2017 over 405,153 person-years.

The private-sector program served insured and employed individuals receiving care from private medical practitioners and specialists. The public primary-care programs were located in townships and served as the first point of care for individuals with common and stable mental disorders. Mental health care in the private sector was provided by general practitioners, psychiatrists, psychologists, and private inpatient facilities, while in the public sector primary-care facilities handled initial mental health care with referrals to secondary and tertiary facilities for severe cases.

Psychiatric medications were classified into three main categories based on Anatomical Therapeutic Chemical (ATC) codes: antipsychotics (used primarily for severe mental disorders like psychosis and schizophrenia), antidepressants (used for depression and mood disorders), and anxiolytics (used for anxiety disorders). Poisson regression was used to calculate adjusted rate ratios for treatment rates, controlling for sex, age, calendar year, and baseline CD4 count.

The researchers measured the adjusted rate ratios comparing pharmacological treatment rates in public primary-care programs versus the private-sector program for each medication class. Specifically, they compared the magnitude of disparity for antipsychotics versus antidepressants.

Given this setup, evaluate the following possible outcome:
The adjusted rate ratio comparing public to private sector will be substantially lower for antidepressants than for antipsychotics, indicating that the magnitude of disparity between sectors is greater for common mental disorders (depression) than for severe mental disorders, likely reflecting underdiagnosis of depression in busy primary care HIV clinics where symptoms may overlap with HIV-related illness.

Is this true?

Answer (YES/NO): YES